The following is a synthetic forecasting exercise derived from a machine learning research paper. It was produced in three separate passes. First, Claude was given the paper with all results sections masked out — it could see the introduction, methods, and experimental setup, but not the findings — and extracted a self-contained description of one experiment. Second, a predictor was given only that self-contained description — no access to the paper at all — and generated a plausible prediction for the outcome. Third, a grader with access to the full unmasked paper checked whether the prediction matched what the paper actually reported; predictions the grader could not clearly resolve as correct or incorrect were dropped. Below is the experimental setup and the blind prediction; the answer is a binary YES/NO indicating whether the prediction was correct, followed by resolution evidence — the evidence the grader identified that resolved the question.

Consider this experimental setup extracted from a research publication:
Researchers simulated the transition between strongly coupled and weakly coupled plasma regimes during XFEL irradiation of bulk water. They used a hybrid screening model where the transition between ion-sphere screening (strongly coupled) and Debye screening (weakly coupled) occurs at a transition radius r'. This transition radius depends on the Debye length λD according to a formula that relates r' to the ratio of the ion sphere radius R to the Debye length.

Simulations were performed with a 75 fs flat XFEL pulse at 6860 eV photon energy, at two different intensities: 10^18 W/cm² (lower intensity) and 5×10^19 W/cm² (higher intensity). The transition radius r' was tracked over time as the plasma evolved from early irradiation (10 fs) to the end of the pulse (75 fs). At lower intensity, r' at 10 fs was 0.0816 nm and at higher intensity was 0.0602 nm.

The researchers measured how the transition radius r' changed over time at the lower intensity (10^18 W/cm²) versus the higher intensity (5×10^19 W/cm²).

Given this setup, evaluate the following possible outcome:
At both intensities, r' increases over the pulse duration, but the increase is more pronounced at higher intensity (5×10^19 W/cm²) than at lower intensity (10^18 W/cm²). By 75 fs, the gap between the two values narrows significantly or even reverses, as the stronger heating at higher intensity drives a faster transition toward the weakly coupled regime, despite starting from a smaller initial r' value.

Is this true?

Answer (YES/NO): NO